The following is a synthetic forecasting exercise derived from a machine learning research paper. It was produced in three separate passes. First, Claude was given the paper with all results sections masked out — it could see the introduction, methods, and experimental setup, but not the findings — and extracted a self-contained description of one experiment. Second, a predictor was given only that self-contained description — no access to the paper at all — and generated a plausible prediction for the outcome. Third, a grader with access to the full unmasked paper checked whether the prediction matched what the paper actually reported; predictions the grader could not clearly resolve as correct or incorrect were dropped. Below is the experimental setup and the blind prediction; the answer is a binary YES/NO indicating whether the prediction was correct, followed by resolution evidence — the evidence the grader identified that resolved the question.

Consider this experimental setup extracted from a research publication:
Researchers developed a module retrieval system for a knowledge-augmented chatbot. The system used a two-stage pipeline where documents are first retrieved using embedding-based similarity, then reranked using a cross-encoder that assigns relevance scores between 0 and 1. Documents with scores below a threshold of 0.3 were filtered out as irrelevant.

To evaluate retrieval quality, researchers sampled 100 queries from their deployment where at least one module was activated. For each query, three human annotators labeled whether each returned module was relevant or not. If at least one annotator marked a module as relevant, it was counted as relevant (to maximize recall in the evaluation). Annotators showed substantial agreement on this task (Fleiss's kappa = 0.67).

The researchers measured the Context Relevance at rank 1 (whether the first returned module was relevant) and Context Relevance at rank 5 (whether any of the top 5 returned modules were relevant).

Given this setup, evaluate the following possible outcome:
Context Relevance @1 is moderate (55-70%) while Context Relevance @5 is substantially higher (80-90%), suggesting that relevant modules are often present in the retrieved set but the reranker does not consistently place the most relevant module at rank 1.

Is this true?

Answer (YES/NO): NO